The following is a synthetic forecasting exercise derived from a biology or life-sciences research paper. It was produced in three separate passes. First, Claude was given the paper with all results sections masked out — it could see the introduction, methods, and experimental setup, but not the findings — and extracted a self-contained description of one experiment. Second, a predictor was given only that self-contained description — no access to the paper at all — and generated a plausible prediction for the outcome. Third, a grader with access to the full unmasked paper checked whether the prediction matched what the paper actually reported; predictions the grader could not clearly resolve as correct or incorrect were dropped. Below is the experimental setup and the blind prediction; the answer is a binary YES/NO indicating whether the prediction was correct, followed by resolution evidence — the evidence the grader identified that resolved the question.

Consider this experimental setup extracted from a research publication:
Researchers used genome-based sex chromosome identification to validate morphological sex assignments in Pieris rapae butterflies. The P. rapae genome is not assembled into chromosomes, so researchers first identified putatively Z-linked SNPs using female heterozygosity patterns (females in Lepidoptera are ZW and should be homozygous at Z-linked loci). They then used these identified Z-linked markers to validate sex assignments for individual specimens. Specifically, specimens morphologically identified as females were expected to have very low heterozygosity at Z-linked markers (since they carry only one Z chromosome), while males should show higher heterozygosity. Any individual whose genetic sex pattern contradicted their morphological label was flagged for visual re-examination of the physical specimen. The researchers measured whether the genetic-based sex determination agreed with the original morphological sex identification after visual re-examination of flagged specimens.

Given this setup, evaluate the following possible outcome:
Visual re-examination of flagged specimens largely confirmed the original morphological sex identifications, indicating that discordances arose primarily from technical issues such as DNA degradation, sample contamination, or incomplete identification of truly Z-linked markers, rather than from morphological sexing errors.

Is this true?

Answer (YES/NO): NO